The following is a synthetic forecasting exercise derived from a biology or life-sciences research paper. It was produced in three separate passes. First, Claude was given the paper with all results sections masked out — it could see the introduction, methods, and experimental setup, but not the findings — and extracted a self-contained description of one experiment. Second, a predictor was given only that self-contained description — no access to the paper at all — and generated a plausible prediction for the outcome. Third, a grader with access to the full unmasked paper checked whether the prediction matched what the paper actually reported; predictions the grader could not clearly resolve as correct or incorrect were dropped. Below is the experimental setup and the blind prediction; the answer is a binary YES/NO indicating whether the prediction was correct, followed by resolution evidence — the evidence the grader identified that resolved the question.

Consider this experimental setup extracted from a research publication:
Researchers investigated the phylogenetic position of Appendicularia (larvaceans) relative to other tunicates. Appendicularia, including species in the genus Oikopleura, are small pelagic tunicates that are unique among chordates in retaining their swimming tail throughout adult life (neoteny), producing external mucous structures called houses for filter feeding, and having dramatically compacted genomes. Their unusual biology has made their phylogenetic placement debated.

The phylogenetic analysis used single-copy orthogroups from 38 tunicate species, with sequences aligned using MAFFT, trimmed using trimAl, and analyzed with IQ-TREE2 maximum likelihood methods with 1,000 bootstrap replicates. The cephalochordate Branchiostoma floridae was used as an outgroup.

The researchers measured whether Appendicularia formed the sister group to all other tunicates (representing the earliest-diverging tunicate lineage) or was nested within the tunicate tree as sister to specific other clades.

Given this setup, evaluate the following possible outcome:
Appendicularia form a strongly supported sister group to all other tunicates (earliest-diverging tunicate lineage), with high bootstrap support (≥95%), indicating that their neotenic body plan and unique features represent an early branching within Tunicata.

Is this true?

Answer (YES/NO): NO